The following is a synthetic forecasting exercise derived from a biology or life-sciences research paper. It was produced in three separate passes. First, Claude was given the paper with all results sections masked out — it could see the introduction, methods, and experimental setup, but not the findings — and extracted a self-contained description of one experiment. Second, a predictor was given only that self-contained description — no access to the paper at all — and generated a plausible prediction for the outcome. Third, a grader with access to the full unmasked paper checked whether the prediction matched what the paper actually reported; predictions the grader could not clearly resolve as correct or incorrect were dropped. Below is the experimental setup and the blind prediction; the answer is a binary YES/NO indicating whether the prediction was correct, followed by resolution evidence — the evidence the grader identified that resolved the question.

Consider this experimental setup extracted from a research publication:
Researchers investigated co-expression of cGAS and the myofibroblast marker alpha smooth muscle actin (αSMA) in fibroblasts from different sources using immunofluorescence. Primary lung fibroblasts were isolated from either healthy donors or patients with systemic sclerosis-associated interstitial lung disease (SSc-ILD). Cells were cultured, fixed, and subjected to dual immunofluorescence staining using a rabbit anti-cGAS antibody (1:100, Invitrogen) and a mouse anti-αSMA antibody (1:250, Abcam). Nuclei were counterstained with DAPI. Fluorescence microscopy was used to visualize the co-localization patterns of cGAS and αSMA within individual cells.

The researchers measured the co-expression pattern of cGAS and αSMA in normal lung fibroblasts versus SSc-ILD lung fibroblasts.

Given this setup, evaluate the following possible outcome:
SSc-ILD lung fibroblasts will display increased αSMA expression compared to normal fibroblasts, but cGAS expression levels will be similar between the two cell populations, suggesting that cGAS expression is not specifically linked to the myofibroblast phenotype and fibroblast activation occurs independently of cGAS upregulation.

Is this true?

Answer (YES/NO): NO